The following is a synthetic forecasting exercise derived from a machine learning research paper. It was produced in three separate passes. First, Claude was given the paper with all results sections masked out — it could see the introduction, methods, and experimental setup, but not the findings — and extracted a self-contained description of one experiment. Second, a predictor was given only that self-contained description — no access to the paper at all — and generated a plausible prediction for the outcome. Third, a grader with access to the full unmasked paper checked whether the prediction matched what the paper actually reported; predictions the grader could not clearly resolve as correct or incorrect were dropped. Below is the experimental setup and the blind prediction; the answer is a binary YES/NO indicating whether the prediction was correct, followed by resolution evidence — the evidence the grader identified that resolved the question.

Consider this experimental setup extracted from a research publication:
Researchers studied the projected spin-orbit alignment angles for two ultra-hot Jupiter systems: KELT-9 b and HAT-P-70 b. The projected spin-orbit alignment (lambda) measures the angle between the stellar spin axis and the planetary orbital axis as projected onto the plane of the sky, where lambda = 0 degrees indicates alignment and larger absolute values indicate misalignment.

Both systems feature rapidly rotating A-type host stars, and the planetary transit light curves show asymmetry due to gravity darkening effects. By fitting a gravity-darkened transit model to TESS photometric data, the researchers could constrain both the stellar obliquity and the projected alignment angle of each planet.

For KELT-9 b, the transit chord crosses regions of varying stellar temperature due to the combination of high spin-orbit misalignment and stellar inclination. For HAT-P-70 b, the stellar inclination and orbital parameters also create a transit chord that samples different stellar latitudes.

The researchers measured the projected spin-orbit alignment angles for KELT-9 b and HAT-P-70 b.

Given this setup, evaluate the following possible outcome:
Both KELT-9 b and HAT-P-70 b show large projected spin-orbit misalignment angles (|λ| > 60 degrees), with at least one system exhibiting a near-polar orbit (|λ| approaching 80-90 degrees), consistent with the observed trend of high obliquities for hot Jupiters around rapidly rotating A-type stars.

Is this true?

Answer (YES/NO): YES